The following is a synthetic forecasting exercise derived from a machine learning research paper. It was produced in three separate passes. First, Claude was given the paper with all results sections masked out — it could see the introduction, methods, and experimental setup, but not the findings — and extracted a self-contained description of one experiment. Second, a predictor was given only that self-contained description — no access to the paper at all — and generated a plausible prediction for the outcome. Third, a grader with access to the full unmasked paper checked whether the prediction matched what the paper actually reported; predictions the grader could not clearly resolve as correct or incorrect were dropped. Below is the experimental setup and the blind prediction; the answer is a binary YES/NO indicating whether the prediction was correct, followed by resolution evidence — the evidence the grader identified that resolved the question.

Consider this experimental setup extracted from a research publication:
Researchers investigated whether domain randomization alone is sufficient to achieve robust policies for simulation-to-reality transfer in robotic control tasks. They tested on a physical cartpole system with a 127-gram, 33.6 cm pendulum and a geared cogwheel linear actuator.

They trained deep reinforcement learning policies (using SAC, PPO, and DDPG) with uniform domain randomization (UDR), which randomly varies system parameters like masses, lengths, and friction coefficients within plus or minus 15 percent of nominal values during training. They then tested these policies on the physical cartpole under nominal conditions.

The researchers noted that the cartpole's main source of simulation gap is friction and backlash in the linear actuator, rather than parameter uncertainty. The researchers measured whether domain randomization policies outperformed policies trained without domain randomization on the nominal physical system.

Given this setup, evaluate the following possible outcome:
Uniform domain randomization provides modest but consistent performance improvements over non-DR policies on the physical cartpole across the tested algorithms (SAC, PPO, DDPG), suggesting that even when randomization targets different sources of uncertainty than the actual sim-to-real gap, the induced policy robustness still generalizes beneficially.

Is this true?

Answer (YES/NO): NO